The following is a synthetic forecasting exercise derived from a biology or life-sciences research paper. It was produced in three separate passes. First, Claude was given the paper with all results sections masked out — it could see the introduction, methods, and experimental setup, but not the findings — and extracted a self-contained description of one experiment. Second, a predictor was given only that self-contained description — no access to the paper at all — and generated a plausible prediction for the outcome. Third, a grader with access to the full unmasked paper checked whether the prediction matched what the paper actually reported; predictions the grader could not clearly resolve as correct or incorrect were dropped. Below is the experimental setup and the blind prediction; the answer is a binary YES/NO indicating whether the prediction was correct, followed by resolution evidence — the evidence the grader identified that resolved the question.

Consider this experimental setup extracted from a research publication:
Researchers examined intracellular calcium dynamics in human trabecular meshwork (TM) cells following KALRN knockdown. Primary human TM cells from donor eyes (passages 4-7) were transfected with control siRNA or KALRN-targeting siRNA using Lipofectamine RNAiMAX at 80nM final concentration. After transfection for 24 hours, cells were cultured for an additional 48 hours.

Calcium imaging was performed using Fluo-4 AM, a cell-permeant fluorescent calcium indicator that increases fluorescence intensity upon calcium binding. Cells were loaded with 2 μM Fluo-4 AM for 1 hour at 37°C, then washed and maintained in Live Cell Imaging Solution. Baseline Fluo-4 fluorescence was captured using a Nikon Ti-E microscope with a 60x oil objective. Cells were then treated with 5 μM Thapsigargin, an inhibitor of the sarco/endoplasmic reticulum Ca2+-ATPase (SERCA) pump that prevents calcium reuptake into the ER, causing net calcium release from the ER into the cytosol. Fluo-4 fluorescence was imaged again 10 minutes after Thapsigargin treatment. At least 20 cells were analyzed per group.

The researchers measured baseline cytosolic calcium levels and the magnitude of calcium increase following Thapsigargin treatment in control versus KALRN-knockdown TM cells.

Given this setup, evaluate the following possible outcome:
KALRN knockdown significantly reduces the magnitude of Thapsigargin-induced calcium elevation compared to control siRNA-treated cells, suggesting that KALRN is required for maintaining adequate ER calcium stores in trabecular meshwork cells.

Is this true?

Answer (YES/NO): YES